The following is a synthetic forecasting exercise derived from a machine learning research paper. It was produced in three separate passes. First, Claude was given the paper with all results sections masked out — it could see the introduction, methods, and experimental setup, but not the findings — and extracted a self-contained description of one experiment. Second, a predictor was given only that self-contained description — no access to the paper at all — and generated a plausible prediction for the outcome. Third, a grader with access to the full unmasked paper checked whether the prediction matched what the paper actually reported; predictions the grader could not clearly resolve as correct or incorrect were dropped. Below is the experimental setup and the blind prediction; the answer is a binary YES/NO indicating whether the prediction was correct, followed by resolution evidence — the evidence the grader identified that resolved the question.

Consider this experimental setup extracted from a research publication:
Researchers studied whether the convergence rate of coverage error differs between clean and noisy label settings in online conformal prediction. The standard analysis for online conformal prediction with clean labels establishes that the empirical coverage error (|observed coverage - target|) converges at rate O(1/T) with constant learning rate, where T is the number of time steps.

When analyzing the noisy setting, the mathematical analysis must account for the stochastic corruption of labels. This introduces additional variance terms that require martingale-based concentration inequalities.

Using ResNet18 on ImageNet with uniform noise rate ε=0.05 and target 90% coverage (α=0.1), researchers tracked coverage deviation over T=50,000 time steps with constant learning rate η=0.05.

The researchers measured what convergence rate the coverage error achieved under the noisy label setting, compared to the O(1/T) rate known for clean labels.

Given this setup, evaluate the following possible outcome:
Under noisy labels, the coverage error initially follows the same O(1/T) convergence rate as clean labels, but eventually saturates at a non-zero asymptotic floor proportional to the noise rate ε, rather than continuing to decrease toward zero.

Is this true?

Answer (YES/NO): NO